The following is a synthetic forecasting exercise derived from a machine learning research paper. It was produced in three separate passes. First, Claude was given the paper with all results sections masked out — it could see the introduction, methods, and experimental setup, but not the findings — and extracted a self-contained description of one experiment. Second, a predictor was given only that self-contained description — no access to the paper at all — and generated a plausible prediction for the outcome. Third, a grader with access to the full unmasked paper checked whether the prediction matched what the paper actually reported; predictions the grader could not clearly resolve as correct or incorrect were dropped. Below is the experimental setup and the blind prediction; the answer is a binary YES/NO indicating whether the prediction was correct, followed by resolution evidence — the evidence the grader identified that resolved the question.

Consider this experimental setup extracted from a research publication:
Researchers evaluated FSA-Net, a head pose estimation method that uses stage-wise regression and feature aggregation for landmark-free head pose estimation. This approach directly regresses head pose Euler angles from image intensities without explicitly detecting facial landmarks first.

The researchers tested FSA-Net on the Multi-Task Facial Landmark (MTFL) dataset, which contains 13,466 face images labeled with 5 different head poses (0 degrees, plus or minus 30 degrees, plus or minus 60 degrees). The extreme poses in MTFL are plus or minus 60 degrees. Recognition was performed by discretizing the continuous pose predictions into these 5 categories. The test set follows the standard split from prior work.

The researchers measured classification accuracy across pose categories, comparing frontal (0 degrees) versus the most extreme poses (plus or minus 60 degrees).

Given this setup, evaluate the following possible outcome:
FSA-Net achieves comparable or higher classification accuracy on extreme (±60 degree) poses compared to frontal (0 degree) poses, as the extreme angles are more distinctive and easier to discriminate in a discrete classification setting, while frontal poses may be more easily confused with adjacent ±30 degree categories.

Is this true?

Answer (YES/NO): NO